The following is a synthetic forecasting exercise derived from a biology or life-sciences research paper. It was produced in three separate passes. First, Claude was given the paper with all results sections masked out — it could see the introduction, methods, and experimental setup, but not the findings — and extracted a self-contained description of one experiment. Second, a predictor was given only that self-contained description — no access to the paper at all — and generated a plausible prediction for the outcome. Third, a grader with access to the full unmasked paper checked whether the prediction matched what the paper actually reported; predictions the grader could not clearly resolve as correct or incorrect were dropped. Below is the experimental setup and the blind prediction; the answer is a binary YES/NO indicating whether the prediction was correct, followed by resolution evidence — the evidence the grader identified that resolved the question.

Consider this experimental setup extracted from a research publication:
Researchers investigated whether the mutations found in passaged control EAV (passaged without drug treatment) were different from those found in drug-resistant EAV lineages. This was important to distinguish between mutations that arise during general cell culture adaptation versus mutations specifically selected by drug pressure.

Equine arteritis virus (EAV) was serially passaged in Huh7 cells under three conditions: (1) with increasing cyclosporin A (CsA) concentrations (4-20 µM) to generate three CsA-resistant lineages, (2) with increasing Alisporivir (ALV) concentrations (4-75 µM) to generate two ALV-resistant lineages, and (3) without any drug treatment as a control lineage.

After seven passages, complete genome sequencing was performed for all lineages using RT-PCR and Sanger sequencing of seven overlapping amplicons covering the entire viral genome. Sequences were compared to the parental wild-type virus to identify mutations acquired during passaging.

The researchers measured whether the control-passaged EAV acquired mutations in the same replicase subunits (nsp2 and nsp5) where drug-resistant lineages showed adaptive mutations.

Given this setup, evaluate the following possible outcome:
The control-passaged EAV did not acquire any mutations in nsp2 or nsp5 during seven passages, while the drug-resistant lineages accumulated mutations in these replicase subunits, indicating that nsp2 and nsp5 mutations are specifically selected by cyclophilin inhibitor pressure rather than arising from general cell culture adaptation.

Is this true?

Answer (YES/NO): YES